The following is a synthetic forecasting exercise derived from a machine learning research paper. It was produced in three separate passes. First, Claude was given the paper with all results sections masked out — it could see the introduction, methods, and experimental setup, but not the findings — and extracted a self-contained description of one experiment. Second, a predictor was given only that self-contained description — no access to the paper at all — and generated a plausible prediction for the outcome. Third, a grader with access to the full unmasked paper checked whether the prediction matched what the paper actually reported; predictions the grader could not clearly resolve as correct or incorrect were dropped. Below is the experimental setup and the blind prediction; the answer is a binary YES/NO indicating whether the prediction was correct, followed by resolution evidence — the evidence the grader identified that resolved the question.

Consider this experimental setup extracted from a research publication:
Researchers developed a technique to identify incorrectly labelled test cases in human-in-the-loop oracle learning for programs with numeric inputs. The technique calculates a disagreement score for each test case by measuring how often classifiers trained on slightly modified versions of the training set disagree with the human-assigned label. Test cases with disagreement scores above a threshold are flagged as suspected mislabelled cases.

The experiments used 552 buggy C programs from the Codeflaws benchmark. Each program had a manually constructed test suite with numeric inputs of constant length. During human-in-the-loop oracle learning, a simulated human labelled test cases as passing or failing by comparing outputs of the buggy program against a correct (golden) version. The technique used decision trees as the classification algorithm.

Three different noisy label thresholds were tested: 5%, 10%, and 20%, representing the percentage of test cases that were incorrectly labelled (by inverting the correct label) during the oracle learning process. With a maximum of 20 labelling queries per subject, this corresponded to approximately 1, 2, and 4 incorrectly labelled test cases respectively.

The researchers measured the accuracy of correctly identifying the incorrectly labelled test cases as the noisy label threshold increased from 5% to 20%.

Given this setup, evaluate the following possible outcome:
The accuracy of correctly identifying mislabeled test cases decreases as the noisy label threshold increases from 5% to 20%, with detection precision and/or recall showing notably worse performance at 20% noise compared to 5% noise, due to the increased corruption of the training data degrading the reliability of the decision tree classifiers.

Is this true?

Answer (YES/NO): YES